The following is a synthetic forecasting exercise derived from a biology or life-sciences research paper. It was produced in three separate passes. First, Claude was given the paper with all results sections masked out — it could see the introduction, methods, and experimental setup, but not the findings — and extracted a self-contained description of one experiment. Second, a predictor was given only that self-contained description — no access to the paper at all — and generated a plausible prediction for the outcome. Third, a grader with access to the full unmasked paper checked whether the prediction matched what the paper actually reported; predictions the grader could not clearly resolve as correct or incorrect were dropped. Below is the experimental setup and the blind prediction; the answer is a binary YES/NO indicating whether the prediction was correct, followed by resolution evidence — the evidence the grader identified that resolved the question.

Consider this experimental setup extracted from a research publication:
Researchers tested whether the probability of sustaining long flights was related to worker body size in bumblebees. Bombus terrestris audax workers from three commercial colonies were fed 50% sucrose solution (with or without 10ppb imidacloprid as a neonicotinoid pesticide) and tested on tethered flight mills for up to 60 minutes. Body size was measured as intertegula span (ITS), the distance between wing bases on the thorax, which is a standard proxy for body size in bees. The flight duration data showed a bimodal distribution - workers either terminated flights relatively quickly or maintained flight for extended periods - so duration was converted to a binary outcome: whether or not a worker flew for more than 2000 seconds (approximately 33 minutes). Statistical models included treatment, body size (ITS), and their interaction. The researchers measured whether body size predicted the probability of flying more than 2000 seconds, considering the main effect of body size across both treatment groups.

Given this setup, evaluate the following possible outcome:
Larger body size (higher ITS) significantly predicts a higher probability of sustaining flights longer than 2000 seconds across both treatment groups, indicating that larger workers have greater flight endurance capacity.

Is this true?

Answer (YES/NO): NO